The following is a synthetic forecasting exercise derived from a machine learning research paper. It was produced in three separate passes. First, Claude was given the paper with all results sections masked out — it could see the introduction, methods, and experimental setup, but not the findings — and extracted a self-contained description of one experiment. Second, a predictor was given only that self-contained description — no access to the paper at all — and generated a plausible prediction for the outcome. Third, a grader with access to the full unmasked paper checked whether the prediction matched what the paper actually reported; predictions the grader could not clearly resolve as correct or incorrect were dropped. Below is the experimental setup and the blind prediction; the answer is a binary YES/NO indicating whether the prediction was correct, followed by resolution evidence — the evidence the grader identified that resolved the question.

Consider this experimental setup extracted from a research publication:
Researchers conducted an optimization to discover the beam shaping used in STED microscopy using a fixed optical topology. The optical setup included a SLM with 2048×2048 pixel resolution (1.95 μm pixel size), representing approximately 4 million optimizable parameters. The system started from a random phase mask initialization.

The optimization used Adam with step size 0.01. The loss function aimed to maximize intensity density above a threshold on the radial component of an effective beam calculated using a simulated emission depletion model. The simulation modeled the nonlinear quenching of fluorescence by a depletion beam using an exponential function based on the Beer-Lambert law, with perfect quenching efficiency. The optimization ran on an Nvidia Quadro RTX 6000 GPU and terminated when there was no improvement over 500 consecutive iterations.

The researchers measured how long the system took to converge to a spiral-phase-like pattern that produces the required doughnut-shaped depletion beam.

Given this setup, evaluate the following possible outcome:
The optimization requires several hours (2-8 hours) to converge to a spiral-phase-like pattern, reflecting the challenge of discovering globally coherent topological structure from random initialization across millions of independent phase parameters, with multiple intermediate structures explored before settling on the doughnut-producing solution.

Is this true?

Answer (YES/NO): NO